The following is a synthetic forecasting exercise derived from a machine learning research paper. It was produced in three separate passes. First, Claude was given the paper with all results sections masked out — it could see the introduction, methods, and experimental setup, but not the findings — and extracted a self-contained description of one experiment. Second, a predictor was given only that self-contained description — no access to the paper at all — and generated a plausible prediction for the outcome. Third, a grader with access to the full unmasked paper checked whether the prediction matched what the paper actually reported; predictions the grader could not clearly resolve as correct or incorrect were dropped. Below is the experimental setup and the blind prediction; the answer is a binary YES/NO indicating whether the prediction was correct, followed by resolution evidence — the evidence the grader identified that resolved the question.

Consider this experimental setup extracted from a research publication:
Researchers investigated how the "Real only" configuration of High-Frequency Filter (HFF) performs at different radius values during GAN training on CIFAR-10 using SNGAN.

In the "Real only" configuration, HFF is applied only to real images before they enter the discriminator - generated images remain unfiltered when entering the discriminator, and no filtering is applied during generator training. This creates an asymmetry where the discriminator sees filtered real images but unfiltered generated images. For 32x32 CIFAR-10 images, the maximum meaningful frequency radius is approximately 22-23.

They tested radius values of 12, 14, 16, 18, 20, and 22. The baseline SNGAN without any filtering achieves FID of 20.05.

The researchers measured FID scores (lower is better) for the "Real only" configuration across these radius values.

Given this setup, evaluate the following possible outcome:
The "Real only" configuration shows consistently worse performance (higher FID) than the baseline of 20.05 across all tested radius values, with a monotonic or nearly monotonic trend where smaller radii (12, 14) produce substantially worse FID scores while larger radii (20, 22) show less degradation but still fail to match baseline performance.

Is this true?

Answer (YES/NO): NO